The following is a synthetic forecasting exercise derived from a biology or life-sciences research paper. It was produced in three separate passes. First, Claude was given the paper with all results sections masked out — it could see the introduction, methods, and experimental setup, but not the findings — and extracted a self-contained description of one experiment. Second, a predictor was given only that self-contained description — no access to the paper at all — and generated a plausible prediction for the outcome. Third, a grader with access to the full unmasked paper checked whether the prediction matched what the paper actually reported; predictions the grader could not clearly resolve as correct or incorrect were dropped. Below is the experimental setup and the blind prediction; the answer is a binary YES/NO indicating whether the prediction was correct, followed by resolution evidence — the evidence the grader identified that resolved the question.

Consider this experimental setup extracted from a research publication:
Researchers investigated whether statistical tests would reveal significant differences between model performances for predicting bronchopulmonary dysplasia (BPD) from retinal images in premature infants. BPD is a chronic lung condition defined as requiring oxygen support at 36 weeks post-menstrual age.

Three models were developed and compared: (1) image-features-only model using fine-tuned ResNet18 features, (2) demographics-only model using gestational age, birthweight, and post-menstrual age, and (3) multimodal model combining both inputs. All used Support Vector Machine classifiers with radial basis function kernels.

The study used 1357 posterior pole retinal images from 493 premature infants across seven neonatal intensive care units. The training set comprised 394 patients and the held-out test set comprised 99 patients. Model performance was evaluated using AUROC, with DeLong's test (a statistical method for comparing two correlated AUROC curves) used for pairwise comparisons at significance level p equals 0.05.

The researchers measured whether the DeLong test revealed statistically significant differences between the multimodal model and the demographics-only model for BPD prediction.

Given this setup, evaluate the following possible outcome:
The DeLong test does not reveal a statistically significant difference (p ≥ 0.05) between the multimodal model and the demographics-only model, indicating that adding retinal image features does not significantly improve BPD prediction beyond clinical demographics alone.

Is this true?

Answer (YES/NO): YES